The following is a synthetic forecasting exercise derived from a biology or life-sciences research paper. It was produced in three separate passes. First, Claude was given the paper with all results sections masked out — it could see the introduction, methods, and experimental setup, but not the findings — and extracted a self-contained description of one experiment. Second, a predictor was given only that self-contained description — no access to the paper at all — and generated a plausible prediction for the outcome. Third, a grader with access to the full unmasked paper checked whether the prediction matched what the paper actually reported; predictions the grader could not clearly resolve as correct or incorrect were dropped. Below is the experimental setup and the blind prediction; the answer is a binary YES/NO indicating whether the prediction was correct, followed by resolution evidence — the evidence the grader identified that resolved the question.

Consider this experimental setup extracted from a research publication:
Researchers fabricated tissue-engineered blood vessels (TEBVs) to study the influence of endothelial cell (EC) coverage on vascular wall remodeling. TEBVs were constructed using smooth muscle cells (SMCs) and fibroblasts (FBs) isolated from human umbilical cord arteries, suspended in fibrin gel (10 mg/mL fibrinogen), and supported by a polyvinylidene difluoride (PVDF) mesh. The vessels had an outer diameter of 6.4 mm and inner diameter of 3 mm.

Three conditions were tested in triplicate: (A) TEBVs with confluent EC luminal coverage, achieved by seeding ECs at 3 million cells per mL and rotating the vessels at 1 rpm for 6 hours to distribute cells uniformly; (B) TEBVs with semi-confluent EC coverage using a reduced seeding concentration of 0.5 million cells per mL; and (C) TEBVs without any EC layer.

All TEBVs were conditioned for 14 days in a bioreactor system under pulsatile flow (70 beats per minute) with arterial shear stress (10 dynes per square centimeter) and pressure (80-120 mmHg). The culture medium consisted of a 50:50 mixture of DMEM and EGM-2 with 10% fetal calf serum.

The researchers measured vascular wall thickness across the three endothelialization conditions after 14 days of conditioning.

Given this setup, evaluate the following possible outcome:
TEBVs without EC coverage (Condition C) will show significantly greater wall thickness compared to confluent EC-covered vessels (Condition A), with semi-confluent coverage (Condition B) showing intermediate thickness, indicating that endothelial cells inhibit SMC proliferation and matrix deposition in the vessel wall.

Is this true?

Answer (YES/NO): YES